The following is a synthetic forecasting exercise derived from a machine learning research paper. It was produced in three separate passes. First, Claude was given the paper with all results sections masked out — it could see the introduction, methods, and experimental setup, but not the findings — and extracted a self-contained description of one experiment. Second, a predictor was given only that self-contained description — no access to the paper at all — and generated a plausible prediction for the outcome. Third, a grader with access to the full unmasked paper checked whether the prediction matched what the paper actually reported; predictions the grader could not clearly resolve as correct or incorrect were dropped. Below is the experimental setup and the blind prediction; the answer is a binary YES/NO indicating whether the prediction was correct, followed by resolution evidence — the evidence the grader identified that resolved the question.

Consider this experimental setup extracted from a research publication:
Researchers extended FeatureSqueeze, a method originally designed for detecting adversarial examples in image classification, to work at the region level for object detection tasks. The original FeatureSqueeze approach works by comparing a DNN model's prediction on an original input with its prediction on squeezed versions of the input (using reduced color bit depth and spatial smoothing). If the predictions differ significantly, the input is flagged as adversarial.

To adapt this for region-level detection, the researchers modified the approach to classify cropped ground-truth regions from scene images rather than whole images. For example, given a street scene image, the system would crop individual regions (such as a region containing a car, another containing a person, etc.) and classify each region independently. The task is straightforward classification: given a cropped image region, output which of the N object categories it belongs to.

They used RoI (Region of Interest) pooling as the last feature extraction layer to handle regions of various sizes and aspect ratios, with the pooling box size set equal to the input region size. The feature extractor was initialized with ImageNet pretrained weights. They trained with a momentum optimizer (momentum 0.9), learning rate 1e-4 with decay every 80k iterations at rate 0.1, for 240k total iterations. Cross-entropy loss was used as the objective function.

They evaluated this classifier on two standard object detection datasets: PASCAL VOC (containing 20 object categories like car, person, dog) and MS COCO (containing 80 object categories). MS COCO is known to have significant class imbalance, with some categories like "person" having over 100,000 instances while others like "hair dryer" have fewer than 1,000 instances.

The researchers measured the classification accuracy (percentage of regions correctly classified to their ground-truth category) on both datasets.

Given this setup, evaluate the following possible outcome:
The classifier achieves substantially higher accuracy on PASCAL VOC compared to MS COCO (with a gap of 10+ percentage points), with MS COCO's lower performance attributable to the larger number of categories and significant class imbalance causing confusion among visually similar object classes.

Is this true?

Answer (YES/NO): NO